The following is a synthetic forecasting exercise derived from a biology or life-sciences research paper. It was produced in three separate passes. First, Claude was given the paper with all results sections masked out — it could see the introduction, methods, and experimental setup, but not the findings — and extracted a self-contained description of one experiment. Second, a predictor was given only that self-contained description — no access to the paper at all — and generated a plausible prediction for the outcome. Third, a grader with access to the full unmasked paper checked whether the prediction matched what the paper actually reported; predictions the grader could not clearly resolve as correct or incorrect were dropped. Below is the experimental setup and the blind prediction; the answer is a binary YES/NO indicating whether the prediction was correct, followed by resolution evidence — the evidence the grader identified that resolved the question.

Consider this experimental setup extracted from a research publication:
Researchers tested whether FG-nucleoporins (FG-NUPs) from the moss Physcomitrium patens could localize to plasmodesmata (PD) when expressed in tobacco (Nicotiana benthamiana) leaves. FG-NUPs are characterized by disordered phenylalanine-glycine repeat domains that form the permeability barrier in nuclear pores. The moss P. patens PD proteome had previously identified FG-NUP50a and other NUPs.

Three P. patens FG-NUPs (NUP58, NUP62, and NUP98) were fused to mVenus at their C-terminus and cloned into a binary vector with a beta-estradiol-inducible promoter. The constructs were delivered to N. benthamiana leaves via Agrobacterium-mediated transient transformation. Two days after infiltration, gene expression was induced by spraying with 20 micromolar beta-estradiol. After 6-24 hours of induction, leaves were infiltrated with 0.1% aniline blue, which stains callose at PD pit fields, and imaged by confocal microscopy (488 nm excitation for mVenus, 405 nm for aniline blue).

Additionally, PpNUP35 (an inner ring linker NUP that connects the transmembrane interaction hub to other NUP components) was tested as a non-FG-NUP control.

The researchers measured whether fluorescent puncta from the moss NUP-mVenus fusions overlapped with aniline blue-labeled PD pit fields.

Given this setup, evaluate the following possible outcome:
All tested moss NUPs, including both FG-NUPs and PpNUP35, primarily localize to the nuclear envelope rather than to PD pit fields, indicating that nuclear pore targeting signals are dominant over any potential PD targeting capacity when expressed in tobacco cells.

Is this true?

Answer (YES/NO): NO